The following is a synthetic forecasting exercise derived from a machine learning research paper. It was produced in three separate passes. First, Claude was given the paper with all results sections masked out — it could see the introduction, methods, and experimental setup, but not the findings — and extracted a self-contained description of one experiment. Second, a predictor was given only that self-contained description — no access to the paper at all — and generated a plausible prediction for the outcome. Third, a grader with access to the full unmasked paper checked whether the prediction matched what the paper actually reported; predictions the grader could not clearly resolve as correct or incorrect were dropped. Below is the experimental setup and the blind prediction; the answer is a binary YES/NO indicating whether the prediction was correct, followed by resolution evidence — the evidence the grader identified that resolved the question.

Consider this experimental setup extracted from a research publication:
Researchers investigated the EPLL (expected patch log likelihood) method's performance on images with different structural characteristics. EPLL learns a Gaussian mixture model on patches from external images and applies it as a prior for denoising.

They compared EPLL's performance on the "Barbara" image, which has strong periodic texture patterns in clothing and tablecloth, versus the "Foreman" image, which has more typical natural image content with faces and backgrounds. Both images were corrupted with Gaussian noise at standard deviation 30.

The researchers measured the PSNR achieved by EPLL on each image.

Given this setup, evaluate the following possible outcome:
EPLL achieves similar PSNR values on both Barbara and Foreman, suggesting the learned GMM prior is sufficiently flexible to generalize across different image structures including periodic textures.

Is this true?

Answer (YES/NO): NO